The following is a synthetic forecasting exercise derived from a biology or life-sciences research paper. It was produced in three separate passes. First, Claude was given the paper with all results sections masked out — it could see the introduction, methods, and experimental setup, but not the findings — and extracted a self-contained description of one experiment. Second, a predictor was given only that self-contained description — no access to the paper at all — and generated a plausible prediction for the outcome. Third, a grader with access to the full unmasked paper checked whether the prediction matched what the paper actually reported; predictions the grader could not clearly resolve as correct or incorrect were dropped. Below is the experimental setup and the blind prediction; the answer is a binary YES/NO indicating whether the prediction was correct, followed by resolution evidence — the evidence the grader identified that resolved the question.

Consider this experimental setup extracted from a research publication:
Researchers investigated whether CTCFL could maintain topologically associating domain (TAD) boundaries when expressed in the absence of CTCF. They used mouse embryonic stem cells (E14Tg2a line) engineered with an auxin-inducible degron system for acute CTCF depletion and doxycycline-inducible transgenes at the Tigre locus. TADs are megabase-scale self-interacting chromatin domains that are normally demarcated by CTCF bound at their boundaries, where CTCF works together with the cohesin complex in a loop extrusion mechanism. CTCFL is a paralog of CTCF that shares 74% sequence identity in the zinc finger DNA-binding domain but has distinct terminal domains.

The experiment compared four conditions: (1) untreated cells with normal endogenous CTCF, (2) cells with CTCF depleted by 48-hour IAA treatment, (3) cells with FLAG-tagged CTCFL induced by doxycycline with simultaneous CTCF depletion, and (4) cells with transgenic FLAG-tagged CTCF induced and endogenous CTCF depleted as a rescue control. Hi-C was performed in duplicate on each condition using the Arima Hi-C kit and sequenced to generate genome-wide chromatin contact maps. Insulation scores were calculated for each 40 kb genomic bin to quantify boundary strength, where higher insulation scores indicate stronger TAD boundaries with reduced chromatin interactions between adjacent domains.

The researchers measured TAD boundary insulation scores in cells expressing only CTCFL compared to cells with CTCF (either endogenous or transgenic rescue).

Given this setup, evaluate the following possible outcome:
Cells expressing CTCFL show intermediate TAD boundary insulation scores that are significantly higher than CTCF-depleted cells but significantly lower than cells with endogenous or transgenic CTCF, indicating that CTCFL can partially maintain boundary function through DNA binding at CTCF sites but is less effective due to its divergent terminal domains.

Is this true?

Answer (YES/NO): NO